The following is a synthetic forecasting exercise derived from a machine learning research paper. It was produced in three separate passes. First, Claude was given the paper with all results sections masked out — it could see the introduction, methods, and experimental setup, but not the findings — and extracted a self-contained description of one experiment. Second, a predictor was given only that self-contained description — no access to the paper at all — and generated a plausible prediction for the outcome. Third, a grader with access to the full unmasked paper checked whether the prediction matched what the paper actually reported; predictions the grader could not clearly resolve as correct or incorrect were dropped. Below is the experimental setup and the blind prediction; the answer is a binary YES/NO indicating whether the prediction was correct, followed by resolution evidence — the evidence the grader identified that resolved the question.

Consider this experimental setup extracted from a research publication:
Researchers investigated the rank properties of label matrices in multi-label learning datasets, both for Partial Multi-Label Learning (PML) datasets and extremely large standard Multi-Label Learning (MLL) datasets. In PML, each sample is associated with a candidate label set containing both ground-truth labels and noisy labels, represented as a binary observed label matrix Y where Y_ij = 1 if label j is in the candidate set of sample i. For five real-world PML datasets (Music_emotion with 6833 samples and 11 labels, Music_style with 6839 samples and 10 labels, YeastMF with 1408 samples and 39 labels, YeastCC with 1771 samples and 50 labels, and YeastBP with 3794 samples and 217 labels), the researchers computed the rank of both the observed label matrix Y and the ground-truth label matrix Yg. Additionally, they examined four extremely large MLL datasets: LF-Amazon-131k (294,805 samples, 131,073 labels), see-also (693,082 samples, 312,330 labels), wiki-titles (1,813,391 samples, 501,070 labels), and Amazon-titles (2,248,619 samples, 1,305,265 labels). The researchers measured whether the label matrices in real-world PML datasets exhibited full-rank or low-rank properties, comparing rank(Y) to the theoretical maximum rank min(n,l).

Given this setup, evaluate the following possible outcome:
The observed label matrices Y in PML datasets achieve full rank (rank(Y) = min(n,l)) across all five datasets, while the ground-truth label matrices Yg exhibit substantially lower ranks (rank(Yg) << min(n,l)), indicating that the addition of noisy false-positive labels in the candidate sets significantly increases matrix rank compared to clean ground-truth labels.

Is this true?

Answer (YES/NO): NO